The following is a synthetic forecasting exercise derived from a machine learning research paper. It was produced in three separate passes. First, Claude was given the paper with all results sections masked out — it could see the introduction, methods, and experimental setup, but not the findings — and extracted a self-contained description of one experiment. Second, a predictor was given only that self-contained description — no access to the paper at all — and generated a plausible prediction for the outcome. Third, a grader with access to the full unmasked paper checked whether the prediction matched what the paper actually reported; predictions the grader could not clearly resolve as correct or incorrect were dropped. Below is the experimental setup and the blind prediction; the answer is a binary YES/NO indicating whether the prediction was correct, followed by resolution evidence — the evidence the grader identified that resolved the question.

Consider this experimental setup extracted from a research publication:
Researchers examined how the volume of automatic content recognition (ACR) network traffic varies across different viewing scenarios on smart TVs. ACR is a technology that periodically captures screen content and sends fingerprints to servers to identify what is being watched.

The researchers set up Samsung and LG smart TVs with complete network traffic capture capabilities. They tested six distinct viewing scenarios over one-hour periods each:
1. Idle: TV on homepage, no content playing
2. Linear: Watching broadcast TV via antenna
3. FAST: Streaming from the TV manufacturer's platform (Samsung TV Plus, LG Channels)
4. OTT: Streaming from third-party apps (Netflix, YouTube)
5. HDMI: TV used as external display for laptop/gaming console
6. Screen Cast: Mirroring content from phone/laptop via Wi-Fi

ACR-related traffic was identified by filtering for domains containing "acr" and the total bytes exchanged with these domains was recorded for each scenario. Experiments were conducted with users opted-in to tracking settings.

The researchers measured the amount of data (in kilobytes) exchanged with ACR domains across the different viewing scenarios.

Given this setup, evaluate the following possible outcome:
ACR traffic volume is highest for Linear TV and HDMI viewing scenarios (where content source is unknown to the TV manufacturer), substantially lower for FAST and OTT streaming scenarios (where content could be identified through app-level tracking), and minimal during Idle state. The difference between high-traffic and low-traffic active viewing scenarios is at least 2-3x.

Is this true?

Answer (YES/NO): NO